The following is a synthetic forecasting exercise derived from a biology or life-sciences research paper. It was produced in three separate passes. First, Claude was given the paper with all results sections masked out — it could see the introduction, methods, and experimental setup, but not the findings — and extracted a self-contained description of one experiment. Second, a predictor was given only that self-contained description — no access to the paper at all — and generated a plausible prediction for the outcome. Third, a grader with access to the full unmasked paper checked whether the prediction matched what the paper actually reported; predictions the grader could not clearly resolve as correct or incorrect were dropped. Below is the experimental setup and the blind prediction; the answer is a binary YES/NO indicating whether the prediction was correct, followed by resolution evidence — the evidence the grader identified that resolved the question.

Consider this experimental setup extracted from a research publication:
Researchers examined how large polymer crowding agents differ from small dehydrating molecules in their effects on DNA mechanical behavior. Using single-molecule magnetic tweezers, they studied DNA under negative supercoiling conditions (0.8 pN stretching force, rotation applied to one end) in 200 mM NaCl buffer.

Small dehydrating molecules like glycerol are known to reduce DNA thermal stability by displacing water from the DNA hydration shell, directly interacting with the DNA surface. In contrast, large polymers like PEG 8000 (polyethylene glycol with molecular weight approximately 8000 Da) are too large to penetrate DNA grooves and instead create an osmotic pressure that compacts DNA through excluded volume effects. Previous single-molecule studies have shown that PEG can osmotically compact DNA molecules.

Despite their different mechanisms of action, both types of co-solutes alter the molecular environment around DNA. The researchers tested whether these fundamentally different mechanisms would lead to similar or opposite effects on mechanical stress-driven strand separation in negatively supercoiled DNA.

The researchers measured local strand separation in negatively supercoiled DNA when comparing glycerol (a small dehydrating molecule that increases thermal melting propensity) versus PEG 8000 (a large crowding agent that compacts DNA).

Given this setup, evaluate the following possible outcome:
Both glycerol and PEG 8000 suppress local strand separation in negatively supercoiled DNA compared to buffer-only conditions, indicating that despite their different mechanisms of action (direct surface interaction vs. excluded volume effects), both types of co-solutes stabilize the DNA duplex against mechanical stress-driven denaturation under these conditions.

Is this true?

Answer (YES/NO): NO